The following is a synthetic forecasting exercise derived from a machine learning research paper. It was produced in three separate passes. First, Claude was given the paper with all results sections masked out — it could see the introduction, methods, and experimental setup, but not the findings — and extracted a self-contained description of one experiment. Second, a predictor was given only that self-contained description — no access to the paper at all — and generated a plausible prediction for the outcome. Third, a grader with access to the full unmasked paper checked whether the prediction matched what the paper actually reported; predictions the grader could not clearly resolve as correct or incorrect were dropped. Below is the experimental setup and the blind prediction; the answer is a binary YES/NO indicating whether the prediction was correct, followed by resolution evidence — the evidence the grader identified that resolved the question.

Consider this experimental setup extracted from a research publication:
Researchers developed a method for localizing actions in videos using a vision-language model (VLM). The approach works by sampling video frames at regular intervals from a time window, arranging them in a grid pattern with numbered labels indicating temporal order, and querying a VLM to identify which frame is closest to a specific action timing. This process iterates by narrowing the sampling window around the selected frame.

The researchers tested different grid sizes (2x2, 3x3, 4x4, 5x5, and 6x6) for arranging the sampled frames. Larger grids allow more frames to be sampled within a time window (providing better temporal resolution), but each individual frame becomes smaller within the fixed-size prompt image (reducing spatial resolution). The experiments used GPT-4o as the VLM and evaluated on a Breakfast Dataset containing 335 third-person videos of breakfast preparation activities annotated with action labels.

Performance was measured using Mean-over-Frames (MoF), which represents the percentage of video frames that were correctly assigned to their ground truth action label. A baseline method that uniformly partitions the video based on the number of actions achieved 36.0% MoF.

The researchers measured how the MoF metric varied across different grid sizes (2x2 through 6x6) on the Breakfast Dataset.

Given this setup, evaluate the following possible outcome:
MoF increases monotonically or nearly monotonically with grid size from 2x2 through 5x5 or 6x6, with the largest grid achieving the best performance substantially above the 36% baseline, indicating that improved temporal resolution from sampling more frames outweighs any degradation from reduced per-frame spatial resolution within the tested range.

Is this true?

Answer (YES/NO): NO